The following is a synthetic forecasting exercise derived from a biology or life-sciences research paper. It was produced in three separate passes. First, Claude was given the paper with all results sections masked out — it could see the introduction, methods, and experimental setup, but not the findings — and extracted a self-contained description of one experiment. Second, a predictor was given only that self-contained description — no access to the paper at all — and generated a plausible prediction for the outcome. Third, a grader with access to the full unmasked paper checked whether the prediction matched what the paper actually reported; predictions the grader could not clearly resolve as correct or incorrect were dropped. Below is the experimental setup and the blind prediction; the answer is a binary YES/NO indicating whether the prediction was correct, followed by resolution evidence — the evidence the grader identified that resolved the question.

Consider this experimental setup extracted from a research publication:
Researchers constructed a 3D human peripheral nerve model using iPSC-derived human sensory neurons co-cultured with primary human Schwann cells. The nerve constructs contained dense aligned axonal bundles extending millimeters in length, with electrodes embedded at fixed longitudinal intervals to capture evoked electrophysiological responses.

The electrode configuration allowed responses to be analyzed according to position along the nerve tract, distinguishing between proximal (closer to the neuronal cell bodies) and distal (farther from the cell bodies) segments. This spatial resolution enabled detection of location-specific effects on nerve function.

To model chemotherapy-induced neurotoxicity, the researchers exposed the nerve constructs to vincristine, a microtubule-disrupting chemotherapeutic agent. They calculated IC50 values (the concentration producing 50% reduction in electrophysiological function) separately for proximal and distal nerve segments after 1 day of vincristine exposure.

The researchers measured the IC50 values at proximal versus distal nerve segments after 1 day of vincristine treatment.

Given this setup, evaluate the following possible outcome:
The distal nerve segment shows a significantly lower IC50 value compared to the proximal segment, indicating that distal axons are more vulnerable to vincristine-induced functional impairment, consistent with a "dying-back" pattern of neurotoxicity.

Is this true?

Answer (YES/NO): YES